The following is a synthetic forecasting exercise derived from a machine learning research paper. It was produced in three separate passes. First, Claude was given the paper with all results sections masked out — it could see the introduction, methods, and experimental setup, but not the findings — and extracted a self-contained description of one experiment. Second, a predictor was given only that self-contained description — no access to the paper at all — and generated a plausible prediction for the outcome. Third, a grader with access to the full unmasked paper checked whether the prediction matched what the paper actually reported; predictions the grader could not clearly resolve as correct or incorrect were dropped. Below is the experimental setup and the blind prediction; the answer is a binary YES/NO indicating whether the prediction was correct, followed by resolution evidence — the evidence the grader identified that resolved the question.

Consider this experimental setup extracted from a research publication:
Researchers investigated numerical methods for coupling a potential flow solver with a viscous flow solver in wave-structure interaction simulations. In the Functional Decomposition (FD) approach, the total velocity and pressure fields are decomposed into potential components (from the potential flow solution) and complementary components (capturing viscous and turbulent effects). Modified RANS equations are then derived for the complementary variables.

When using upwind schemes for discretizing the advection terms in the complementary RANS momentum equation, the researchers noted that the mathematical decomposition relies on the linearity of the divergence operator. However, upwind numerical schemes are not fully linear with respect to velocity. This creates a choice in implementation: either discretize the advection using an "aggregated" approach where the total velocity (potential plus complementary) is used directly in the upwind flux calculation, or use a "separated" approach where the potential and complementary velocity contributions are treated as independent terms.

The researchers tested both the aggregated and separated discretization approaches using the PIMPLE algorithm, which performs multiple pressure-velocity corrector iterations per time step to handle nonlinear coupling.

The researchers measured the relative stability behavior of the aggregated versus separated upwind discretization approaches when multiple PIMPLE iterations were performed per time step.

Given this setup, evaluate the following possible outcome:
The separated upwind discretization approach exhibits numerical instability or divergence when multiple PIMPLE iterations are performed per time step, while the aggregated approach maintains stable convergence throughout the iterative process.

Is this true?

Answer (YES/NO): NO